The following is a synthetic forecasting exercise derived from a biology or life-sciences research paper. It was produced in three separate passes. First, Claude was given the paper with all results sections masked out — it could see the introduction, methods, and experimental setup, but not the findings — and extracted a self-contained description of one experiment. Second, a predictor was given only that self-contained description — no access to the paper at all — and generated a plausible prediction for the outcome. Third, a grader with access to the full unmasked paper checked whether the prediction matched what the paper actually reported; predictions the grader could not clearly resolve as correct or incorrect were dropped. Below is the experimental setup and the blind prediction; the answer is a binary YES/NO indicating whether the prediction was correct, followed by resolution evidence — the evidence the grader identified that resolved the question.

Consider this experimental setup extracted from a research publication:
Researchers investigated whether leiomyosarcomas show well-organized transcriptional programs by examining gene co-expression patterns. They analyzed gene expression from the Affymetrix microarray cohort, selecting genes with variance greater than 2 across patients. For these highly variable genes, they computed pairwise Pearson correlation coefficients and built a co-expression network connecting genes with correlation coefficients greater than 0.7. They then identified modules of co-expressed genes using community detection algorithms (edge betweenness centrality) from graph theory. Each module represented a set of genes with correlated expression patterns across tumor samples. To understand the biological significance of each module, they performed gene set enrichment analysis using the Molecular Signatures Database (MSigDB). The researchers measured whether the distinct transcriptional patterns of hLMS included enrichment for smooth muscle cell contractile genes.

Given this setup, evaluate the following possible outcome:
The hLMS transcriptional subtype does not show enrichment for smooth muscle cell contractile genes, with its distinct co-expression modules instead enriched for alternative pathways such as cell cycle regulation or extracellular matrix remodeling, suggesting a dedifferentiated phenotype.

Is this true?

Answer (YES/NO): NO